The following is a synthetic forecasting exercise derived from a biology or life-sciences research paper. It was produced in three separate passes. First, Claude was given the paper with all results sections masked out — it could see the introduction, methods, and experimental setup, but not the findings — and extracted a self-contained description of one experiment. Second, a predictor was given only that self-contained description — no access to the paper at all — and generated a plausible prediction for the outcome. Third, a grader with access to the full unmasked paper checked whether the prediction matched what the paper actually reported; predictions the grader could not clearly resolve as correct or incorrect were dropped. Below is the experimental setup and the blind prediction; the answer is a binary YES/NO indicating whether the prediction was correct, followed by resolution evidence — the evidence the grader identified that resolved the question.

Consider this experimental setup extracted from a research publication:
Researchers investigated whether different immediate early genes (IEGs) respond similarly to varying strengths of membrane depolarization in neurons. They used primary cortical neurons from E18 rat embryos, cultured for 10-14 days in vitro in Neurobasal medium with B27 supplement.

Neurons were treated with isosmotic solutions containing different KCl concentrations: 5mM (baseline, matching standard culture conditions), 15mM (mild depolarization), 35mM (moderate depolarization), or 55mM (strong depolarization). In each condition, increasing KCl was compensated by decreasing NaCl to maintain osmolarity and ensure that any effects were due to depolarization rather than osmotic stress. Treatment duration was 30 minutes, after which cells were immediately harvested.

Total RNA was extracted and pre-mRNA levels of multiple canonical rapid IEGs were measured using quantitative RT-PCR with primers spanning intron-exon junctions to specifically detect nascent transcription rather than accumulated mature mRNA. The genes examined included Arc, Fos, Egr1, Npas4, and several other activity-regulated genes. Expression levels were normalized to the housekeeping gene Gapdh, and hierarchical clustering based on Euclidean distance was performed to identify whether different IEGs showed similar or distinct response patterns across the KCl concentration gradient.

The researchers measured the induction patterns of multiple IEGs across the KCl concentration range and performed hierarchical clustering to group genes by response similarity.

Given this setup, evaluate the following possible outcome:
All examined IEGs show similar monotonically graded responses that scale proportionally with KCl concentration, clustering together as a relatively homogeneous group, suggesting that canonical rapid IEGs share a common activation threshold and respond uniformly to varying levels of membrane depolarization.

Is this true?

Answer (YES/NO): NO